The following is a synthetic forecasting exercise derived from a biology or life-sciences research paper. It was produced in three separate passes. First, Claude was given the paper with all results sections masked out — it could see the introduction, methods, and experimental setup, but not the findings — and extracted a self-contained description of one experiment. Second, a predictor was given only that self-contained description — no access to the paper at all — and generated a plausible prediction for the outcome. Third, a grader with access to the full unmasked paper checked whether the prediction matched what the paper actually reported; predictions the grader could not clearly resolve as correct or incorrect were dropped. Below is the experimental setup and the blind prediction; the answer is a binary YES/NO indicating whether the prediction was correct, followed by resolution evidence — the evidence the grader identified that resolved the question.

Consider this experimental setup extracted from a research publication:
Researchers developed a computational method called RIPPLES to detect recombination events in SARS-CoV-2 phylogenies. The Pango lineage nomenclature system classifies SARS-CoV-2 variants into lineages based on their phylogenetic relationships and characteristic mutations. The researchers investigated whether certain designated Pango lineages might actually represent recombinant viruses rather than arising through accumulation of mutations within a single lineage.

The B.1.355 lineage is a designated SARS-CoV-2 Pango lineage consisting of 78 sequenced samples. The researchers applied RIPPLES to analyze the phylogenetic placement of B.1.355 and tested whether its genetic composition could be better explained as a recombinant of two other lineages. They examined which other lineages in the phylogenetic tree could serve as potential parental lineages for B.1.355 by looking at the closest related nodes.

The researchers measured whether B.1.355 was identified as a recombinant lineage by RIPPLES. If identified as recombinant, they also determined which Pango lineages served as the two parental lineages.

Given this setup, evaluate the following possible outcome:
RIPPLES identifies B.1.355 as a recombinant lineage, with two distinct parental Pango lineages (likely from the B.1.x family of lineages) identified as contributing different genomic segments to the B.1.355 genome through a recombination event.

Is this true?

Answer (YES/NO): YES